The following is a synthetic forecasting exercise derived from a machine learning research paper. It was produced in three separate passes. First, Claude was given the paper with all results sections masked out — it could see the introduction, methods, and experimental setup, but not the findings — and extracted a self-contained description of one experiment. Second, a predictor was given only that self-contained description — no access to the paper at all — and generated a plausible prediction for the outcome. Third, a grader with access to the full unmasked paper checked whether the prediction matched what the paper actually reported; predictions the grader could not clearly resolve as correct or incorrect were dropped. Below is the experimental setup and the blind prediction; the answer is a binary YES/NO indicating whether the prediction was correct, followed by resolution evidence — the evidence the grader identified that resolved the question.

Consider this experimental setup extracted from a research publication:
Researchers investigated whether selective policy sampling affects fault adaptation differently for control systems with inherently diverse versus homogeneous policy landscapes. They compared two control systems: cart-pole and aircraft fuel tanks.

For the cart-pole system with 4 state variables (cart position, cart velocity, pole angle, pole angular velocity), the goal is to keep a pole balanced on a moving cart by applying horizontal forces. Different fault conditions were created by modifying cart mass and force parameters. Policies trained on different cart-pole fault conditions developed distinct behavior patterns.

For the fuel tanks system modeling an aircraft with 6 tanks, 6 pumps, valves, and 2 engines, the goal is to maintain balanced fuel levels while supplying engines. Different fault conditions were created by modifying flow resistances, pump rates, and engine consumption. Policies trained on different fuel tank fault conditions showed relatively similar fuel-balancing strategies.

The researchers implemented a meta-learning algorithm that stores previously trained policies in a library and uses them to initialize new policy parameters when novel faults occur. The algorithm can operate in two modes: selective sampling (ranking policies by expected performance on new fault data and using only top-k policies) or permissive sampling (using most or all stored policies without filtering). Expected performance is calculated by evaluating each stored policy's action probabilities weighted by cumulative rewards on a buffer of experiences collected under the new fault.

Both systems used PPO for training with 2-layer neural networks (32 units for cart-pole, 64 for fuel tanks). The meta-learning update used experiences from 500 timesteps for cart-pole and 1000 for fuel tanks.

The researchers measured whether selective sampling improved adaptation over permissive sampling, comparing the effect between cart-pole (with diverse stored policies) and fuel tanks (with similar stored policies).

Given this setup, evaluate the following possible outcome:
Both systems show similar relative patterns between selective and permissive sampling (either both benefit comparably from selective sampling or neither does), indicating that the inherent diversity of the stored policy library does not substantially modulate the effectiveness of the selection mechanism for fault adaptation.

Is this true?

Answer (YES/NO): NO